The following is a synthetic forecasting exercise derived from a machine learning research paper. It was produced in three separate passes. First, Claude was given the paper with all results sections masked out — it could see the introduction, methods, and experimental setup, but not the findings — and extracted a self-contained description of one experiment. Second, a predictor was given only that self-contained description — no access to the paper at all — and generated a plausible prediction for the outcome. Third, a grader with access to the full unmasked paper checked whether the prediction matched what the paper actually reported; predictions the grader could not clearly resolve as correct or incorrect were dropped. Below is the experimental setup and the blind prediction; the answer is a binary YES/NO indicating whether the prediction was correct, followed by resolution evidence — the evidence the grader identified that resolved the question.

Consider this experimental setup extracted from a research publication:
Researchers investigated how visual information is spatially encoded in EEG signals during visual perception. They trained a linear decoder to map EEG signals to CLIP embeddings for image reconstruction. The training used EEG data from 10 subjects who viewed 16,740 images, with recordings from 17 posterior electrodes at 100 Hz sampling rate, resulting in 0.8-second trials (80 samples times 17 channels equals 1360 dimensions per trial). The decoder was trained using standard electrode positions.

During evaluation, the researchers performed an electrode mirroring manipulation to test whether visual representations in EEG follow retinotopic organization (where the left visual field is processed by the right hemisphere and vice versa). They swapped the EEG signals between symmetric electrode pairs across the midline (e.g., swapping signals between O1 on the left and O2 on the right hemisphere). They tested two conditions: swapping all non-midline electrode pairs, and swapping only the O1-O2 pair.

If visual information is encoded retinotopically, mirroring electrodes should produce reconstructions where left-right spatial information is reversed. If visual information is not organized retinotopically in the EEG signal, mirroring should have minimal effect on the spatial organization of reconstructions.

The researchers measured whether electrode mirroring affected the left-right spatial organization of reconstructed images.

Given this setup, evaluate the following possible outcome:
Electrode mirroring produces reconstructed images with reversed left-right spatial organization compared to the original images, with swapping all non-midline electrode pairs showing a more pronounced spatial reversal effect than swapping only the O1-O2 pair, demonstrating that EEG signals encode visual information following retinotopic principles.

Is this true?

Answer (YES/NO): NO